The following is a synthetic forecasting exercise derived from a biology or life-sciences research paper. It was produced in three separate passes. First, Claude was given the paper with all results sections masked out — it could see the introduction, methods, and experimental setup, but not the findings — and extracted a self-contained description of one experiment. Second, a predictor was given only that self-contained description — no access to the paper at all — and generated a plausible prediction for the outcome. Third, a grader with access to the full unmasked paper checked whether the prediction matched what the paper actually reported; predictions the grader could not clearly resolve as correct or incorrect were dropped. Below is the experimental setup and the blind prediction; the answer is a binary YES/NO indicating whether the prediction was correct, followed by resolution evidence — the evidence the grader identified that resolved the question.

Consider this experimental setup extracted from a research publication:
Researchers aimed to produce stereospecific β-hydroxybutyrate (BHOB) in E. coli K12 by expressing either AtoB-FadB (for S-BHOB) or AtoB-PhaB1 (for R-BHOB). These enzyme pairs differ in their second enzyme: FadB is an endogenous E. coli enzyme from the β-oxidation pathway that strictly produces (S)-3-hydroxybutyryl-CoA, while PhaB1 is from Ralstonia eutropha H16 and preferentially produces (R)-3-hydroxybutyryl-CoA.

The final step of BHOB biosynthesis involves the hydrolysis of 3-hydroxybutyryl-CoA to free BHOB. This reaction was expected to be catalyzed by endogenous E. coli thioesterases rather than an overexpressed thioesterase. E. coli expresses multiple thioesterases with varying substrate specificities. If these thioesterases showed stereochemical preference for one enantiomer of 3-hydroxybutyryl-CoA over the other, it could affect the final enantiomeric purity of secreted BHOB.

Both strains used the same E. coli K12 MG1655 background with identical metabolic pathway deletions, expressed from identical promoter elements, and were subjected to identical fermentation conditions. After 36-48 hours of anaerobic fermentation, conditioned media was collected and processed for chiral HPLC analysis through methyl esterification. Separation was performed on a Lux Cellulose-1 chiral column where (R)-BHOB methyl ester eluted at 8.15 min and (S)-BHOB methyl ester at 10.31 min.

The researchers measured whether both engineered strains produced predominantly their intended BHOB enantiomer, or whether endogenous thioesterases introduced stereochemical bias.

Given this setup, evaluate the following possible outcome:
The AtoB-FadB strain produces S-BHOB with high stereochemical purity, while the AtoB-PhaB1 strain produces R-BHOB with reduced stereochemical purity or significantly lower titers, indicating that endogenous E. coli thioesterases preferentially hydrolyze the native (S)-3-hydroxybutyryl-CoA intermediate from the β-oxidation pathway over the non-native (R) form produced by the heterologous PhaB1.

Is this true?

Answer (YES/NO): YES